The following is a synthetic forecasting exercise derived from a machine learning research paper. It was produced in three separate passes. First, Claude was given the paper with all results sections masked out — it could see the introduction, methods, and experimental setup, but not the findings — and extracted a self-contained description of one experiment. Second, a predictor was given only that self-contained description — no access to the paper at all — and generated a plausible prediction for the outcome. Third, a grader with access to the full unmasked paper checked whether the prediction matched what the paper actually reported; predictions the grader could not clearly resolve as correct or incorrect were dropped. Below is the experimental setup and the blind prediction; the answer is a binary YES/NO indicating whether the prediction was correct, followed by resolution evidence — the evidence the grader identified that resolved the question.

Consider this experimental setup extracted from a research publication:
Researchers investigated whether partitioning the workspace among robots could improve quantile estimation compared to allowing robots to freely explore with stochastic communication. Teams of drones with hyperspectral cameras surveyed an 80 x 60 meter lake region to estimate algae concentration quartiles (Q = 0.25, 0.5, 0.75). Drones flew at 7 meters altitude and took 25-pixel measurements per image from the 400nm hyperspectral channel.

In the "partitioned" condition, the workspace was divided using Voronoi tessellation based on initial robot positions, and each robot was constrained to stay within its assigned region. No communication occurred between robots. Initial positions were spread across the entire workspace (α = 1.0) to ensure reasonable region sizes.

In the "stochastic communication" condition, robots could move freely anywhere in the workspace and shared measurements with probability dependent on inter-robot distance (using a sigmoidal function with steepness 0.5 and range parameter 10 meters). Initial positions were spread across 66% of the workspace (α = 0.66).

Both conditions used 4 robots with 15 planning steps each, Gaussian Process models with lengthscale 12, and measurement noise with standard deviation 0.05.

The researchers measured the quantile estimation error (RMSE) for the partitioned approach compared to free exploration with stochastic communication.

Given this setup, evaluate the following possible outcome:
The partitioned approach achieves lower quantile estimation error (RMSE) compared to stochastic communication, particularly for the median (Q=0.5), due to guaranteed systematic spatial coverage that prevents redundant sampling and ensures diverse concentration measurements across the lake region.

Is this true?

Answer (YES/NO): NO